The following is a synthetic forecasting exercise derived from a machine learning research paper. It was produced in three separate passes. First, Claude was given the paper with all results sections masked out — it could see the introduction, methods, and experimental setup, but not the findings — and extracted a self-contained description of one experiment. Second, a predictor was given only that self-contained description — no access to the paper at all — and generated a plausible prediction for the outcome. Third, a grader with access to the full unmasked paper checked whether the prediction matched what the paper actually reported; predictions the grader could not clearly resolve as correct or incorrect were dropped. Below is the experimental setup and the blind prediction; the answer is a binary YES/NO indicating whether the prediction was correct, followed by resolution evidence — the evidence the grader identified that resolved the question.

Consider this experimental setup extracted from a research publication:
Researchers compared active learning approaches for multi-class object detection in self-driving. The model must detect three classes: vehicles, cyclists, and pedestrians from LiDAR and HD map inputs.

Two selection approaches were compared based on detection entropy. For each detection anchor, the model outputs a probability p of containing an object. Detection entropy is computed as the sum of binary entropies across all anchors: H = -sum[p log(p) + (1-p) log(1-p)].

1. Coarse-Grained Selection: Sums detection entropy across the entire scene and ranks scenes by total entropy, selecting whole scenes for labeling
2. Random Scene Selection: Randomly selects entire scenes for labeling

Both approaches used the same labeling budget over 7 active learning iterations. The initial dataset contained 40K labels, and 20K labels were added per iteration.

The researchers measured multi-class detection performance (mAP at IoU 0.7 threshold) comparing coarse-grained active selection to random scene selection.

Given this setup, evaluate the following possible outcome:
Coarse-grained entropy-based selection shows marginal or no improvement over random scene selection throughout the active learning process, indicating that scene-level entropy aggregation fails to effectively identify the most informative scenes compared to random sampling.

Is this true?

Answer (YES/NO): YES